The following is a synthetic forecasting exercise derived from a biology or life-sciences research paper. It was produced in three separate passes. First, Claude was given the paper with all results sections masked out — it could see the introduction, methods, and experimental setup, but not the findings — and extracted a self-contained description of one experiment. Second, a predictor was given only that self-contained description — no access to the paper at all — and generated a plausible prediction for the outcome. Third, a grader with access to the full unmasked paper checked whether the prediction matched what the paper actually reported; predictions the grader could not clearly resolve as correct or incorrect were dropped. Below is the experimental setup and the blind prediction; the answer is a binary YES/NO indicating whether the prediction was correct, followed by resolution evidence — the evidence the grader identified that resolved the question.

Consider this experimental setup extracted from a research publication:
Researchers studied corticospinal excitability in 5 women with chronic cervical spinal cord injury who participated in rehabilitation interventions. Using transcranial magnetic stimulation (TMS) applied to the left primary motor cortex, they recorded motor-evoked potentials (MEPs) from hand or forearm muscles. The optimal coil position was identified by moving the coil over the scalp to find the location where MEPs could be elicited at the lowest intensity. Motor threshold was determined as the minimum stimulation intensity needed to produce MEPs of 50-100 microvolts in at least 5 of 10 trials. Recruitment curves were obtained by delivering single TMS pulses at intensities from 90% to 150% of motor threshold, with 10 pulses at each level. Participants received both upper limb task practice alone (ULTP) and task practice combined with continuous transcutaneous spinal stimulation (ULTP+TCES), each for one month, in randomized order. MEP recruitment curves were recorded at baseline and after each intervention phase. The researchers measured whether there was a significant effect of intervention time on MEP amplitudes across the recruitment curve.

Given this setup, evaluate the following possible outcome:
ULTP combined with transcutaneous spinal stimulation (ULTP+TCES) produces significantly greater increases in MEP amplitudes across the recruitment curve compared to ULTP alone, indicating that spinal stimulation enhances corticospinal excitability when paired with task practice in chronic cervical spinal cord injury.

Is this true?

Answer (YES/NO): NO